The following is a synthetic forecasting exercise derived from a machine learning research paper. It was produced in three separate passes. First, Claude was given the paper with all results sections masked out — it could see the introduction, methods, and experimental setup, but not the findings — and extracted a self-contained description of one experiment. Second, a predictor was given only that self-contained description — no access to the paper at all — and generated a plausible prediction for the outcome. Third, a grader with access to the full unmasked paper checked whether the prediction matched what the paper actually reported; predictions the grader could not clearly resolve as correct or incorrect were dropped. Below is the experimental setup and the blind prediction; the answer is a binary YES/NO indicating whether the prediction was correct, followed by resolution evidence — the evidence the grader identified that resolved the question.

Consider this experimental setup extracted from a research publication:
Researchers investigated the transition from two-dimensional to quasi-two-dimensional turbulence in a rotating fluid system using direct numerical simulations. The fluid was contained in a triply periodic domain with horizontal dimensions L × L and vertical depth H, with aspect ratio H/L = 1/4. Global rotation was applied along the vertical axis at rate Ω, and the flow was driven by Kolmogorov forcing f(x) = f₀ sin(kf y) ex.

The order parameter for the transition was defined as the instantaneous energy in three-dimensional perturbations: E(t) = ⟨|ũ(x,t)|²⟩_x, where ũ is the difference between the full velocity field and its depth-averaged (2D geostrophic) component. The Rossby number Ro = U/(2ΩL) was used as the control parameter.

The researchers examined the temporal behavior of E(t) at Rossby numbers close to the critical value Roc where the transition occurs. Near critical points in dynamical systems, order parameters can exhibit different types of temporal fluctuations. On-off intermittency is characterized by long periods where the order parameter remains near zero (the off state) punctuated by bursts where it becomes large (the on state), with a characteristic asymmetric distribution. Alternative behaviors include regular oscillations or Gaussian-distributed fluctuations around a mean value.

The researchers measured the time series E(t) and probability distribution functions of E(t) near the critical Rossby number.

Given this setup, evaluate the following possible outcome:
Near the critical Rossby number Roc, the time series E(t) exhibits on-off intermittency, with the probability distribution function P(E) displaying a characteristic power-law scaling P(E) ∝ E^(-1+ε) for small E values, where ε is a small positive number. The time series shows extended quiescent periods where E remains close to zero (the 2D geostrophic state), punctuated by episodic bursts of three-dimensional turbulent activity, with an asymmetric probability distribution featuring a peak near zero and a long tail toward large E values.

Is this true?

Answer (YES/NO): NO